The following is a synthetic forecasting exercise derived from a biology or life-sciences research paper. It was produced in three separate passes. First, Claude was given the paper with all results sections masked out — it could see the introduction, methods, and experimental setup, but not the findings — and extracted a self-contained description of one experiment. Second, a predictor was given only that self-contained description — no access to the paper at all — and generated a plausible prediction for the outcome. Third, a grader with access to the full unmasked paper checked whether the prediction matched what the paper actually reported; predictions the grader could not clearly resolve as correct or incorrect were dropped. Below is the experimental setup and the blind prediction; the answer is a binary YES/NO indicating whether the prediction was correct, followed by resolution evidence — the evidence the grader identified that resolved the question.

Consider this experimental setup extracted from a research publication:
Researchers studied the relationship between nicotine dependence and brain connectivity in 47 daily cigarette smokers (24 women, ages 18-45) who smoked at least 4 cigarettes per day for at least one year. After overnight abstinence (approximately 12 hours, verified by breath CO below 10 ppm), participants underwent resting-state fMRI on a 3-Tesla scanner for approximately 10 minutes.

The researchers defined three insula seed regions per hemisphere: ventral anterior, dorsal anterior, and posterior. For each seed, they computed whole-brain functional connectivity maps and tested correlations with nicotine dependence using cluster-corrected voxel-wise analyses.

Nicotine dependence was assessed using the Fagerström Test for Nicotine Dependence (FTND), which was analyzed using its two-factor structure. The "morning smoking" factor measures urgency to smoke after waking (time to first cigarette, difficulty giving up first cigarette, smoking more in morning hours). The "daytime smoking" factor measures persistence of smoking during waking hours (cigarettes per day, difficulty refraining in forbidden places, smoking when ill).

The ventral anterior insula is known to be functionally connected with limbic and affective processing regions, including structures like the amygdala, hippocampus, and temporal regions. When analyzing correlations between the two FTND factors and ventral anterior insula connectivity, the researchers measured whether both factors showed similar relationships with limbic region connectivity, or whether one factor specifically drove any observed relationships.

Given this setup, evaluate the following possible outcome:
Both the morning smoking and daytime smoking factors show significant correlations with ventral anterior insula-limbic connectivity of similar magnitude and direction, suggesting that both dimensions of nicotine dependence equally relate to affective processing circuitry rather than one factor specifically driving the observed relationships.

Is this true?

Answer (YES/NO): NO